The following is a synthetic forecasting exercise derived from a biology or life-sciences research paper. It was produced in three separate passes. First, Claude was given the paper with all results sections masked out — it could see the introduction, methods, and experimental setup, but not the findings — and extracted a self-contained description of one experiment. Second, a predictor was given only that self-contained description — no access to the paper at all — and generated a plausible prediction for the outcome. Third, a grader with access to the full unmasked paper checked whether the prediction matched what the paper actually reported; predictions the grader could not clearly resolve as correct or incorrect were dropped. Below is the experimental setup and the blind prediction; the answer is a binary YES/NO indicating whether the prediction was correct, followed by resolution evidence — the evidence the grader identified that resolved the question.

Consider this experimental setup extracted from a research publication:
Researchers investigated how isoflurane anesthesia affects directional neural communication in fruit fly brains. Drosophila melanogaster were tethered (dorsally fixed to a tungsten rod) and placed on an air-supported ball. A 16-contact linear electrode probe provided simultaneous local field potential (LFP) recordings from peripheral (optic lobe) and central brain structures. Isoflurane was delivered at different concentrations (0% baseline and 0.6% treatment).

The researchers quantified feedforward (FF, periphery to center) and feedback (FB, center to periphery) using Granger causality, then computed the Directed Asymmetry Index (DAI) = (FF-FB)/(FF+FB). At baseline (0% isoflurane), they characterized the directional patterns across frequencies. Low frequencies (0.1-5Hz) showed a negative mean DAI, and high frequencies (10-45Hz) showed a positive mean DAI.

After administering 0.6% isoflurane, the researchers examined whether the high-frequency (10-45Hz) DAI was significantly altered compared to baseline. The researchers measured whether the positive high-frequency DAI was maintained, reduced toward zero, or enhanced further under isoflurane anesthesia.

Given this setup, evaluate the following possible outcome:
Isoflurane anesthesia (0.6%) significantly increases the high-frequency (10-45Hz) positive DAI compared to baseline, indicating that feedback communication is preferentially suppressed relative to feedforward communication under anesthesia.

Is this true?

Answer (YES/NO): NO